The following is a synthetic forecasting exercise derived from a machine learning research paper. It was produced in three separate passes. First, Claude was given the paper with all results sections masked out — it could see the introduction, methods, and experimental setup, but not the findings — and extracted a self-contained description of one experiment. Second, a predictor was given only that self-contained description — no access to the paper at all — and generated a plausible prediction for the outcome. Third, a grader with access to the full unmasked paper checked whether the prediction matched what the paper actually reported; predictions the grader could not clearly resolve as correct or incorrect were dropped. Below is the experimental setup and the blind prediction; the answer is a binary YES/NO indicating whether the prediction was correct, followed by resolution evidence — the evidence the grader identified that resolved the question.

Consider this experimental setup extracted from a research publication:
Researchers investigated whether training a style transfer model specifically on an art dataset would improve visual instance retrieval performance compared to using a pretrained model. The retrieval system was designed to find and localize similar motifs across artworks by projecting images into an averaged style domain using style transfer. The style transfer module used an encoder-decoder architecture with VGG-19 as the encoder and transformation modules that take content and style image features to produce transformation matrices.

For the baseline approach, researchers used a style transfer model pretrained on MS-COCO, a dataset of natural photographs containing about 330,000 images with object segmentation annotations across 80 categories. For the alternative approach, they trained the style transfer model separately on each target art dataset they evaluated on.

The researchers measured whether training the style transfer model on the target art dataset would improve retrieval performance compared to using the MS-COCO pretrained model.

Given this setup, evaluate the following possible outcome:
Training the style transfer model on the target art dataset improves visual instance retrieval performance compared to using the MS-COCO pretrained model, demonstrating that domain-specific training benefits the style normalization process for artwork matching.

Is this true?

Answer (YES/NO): NO